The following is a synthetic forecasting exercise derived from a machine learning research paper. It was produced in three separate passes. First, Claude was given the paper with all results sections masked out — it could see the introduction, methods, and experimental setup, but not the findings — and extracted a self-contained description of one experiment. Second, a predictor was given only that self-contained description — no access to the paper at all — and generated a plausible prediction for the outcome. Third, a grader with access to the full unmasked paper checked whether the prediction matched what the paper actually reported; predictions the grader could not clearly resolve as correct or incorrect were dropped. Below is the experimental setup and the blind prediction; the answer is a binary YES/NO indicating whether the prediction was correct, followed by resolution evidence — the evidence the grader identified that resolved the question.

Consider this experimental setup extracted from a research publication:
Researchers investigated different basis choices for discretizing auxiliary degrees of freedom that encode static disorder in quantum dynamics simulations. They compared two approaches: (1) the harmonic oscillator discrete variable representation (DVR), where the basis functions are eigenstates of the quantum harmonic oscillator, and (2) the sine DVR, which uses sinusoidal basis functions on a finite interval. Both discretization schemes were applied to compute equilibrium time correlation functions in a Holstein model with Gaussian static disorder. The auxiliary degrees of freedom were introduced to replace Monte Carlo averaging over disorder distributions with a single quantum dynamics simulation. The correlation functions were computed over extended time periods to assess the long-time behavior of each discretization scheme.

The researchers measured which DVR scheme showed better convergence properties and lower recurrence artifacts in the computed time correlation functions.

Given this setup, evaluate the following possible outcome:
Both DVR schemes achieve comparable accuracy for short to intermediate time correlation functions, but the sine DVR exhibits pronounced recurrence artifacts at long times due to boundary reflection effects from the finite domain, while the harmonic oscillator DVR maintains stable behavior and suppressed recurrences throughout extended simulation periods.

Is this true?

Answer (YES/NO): NO